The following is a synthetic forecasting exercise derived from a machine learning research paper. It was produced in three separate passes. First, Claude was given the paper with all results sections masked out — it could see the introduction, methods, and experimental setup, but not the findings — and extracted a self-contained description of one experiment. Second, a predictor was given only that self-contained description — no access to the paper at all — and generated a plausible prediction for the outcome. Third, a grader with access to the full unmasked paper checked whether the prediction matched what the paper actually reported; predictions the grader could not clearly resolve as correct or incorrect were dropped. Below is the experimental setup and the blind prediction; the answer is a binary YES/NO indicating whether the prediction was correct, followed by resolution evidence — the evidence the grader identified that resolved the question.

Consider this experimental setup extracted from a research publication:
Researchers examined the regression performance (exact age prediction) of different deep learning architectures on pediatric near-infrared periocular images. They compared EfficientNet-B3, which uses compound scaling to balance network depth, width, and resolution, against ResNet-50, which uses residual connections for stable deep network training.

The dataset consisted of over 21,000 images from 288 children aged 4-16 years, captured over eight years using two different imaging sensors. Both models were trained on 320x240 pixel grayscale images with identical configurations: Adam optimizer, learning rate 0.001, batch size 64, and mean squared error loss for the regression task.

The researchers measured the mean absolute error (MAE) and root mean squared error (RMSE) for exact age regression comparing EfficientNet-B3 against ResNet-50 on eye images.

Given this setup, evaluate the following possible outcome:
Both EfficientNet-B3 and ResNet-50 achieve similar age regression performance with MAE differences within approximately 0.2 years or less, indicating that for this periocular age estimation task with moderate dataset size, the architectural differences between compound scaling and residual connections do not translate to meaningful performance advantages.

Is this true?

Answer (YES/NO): NO